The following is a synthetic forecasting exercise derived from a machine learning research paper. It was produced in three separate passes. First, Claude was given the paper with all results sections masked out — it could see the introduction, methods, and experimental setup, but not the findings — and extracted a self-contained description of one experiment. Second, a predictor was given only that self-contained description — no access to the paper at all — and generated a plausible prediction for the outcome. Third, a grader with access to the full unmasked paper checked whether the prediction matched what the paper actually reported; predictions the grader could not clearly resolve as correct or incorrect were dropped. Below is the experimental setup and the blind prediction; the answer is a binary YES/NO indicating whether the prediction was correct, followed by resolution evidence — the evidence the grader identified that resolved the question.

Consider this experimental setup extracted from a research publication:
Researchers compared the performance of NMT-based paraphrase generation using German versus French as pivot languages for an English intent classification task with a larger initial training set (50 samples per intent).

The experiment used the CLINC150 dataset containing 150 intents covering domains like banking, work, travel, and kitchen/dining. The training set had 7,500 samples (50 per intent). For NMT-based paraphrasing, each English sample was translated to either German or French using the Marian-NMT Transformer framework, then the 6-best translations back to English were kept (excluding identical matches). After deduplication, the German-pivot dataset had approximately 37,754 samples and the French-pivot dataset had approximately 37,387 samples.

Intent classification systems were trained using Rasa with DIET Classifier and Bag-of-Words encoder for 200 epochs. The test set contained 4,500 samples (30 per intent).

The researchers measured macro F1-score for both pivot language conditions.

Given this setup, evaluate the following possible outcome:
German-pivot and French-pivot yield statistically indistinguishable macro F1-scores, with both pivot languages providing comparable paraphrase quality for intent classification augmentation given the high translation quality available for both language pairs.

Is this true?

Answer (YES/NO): NO